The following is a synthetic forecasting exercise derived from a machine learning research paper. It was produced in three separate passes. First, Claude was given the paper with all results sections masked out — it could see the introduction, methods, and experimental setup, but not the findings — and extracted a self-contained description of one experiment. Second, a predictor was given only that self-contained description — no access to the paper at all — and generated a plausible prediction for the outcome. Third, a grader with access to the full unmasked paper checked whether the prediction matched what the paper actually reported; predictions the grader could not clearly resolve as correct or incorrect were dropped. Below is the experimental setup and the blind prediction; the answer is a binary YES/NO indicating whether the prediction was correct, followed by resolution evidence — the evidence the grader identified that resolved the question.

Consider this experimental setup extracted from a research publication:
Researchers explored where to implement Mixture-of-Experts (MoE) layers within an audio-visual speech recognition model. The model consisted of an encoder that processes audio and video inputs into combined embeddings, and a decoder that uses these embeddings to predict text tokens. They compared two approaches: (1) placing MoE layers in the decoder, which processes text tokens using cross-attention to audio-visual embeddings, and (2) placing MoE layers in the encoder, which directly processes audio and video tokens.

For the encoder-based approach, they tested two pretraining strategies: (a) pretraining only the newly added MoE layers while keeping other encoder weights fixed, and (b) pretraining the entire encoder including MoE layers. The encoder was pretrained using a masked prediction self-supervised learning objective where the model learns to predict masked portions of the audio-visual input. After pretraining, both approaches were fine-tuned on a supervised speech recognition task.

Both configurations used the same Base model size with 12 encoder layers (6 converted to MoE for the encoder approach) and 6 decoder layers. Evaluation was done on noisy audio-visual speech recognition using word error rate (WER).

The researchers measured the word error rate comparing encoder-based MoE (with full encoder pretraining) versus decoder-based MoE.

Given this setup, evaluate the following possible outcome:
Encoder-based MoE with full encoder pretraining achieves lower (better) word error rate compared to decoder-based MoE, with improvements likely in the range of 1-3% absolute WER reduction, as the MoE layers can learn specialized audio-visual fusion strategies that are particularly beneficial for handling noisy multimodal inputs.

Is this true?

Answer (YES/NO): NO